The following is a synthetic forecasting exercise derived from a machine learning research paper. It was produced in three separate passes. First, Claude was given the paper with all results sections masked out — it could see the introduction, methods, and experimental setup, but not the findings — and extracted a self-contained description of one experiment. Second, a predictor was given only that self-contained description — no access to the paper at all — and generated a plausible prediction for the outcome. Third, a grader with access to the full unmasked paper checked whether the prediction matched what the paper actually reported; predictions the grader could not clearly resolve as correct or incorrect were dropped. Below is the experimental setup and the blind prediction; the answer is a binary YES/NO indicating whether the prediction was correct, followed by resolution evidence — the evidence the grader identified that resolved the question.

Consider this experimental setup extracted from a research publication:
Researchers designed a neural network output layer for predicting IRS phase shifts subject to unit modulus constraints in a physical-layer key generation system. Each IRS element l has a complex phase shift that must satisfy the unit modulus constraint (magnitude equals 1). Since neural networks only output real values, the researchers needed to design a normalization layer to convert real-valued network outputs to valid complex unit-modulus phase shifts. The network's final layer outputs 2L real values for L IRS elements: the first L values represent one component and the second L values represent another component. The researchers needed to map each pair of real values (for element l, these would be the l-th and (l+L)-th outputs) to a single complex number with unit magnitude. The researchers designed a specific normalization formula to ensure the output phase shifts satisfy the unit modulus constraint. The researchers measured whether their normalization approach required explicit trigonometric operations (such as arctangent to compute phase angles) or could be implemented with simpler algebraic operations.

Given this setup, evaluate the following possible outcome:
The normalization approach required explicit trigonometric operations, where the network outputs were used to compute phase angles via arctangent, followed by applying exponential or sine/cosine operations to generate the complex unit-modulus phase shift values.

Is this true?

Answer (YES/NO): NO